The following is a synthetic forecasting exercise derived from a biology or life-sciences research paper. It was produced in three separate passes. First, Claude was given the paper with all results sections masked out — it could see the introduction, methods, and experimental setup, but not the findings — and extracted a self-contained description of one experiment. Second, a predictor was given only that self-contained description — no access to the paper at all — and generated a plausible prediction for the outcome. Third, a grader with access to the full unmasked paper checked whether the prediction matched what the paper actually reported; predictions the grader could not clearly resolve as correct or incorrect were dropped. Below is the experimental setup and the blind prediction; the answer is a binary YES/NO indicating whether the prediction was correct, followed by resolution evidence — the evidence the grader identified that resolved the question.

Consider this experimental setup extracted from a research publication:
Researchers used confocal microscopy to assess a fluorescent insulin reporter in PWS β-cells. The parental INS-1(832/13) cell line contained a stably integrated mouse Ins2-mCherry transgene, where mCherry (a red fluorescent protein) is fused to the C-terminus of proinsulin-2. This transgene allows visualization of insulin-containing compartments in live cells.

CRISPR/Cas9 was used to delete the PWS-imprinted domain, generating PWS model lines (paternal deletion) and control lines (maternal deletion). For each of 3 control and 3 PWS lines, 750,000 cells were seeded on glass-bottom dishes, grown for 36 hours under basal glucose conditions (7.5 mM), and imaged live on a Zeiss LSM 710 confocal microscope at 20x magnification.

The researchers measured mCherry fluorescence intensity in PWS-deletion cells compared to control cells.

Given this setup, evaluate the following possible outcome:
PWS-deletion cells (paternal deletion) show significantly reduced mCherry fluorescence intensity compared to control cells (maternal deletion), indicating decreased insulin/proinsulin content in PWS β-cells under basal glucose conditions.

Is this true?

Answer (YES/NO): NO